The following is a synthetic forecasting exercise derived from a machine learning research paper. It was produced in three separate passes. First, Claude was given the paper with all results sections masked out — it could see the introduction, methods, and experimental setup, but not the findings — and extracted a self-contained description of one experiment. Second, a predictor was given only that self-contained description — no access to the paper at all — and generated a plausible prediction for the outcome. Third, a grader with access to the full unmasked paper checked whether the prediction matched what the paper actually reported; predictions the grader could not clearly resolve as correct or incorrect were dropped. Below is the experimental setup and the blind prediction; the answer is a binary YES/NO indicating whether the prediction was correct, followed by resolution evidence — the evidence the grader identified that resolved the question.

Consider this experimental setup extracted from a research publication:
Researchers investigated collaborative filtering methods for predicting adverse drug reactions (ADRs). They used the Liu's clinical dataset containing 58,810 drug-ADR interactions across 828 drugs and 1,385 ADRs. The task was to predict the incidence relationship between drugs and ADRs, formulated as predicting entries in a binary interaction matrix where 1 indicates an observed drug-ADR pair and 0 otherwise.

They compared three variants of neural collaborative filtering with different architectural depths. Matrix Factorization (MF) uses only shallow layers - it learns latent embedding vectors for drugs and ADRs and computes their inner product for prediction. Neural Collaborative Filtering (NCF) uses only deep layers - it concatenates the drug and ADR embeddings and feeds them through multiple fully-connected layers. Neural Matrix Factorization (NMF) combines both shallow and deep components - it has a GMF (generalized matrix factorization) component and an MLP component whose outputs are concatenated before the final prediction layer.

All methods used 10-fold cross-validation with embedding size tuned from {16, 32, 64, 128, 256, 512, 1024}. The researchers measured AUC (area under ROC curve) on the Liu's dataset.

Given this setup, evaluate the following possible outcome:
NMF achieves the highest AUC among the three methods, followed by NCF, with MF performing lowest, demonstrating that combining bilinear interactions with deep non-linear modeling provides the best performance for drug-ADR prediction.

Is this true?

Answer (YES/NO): NO